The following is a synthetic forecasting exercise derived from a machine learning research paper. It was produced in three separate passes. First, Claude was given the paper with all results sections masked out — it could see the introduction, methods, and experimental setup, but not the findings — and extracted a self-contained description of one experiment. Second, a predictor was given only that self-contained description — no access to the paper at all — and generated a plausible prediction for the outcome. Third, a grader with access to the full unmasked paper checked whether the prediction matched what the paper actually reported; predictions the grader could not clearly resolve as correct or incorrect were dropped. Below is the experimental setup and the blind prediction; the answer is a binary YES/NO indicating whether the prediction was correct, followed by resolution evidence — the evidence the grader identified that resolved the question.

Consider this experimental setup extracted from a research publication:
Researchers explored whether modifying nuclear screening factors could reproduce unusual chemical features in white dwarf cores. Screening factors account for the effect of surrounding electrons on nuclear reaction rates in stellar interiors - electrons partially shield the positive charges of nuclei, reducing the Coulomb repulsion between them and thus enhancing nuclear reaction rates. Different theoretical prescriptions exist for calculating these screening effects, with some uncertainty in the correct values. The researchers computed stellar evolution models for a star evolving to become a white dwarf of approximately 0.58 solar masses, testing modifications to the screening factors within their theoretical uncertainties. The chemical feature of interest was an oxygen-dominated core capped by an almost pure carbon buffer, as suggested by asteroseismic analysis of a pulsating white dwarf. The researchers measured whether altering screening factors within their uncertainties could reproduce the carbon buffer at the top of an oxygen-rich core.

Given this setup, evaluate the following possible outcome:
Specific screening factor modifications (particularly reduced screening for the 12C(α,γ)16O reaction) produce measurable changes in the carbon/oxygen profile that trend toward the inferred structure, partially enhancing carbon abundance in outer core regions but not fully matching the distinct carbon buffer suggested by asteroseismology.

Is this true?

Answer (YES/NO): NO